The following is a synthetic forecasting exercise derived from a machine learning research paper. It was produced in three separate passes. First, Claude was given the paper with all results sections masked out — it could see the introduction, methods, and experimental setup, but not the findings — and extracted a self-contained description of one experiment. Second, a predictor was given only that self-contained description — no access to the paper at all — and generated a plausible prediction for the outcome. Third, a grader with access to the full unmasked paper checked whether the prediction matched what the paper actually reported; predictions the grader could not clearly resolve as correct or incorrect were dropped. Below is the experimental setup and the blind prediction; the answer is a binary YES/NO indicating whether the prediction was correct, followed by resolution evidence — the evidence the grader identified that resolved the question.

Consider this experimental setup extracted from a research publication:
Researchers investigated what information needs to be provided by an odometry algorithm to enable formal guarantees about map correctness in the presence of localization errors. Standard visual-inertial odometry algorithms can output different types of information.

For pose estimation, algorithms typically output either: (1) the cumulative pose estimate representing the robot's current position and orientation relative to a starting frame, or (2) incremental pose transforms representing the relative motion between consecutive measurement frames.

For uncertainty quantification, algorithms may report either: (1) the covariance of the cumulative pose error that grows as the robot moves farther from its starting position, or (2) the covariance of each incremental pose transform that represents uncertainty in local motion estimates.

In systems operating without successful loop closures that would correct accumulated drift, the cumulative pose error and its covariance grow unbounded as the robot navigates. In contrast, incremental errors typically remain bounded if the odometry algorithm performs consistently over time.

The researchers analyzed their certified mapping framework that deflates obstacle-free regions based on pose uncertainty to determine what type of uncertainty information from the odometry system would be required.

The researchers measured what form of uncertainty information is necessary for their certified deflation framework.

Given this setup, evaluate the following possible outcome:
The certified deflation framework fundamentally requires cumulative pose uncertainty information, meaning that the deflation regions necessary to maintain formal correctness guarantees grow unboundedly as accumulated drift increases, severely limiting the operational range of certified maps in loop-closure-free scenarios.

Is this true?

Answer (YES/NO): NO